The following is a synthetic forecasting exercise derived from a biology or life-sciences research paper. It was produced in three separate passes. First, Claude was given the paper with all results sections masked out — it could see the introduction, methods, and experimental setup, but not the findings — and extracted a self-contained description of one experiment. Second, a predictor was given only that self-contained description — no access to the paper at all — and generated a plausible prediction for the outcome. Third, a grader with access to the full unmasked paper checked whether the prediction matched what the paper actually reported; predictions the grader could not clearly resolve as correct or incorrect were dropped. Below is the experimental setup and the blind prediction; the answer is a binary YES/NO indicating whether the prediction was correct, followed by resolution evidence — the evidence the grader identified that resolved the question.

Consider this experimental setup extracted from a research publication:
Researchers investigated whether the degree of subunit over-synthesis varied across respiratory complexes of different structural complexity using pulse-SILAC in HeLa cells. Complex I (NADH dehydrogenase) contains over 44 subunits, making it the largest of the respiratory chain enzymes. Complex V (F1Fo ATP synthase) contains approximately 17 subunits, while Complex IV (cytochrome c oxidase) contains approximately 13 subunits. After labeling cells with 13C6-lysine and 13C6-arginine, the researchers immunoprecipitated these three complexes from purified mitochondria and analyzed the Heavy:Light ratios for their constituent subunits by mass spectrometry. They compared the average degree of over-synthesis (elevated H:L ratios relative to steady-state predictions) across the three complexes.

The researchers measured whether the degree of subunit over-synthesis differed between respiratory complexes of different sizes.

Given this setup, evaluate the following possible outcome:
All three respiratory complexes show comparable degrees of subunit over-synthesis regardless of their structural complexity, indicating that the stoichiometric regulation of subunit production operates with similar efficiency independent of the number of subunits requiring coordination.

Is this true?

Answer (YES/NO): NO